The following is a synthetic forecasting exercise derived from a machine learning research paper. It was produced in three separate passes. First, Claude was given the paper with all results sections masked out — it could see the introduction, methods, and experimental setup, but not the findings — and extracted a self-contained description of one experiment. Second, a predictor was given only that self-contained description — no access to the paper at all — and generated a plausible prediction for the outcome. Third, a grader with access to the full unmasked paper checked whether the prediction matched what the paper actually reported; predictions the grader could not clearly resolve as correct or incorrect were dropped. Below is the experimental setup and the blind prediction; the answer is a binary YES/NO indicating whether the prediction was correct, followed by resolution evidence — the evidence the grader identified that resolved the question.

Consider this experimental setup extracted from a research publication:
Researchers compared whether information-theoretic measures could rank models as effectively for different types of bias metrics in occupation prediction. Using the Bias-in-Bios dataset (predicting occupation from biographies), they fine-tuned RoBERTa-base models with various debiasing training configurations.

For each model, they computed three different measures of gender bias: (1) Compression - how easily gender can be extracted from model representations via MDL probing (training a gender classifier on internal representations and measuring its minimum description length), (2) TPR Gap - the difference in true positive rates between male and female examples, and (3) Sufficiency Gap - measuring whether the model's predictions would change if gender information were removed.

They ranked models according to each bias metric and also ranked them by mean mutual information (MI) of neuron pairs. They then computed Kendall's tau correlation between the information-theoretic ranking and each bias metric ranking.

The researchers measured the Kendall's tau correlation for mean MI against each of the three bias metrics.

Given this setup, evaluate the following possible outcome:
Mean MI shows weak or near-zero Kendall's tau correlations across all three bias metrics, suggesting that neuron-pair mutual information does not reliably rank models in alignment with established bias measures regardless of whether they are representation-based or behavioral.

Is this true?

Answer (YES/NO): NO